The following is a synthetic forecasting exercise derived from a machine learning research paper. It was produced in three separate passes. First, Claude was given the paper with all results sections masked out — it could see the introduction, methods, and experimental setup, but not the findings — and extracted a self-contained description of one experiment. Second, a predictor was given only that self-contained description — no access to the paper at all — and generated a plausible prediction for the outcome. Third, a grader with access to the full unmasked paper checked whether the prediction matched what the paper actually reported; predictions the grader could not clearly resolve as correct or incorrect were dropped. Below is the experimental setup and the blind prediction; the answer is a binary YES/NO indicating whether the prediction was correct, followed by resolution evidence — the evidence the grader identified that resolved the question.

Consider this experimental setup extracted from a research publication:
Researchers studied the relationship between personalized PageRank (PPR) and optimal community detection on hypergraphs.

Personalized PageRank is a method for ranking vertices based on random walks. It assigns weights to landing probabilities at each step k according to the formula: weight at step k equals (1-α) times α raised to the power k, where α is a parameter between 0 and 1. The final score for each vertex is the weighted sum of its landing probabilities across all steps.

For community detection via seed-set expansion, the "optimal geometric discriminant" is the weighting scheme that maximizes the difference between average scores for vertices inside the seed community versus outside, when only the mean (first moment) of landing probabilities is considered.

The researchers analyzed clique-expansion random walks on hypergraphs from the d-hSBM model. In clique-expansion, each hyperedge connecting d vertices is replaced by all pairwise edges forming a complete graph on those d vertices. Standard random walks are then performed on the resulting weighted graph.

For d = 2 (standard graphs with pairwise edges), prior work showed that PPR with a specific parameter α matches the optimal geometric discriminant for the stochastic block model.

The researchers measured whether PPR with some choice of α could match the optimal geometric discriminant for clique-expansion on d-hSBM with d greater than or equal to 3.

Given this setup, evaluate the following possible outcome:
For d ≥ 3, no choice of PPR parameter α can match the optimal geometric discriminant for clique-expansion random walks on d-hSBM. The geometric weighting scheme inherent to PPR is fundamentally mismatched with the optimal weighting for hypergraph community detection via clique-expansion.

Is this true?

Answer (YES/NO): NO